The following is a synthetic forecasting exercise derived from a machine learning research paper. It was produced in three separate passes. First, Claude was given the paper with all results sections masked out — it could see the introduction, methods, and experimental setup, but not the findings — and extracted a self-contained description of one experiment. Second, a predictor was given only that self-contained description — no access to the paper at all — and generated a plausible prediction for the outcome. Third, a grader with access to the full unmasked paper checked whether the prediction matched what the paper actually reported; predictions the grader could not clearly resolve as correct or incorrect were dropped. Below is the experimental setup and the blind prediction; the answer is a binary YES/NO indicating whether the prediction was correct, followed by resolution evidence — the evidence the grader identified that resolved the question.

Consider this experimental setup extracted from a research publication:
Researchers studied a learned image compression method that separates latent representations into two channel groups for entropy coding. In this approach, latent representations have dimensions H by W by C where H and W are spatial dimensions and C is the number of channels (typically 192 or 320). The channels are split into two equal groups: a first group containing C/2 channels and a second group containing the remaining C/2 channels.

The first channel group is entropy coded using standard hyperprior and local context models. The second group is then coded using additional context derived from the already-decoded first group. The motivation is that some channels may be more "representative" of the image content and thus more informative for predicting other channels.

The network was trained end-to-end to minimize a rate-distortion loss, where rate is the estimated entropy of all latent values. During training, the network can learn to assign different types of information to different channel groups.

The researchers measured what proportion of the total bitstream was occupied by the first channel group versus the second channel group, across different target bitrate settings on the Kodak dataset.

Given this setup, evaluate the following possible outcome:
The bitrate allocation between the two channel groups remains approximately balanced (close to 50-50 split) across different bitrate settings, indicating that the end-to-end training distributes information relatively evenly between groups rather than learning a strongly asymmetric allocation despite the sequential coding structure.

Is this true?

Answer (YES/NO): NO